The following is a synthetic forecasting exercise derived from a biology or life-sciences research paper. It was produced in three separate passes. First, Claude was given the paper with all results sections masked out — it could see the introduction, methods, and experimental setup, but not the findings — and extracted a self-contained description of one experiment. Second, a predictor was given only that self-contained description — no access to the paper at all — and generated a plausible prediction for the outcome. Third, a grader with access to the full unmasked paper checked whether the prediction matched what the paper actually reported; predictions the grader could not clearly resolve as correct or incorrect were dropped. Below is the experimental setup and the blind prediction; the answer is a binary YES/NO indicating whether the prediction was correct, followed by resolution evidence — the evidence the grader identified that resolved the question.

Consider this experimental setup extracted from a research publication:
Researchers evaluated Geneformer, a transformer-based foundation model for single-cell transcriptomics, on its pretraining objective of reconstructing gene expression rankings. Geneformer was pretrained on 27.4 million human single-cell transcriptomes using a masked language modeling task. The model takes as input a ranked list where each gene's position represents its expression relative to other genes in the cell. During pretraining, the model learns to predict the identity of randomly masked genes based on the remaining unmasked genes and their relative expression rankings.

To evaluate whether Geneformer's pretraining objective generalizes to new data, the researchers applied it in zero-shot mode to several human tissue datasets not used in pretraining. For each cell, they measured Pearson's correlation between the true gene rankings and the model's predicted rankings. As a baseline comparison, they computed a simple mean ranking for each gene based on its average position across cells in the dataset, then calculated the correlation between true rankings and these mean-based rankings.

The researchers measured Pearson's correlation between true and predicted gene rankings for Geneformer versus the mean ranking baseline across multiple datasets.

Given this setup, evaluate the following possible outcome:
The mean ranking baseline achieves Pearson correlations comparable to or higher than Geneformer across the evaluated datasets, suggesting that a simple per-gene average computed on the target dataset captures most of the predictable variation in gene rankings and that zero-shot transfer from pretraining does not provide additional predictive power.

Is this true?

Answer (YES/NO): NO